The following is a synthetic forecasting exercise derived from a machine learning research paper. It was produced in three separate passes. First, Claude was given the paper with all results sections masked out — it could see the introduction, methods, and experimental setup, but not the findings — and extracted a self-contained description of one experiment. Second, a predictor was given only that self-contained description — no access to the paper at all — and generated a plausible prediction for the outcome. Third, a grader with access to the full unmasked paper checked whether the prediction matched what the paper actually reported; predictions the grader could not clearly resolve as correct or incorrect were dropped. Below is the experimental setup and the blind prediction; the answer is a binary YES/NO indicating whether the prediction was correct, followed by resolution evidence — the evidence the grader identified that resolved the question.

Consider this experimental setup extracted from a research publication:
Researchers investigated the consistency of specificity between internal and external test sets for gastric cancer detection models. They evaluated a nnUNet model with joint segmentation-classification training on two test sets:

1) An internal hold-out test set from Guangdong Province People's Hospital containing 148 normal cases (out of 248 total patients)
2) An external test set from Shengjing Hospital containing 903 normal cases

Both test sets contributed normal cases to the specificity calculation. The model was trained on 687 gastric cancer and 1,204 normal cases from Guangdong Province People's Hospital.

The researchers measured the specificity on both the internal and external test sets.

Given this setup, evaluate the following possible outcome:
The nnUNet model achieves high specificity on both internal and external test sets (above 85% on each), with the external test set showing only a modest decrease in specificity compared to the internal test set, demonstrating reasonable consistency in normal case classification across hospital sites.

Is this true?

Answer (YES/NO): NO